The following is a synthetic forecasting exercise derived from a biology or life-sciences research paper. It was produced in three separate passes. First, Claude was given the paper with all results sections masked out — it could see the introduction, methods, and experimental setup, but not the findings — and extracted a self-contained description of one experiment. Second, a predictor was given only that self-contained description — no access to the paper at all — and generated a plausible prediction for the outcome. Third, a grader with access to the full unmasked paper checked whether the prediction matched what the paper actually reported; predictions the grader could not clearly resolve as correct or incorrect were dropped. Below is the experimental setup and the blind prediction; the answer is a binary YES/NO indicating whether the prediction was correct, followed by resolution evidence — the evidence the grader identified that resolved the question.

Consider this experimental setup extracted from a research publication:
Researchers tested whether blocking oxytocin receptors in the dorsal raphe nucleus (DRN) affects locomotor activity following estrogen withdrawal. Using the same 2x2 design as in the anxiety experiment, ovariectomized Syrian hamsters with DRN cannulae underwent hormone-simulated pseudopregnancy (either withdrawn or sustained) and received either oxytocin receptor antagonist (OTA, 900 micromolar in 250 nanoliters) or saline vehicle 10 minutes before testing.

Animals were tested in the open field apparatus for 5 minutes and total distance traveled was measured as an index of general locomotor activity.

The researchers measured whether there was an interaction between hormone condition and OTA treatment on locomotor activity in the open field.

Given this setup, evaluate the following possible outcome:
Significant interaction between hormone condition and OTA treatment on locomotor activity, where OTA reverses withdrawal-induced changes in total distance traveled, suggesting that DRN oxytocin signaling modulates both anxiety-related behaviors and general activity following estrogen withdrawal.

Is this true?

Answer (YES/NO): NO